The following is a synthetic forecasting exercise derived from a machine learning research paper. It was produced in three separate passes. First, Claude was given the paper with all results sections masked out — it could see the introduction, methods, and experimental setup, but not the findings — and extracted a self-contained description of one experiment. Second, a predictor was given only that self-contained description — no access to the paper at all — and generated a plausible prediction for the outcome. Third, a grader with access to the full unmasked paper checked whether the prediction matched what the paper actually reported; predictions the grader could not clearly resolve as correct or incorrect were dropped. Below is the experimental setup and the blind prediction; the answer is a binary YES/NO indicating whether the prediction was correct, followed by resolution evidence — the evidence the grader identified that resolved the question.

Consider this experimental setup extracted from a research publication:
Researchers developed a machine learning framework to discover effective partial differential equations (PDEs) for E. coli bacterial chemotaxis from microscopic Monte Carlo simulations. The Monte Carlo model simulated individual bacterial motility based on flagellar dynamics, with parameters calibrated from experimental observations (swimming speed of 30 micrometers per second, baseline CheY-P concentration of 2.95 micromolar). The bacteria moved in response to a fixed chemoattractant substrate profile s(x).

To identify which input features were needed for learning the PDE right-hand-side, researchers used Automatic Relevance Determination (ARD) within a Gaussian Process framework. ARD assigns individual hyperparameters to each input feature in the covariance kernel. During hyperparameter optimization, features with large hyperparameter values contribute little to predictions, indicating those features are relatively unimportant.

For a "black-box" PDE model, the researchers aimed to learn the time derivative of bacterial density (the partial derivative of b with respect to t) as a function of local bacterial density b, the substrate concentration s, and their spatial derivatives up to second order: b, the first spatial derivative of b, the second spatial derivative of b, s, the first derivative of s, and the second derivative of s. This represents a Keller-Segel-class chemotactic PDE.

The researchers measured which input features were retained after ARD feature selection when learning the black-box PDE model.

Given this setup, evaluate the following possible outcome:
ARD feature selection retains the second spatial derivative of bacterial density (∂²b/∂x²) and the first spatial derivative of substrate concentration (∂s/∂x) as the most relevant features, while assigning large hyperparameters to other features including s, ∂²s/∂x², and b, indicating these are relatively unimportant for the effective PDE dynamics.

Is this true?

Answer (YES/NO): NO